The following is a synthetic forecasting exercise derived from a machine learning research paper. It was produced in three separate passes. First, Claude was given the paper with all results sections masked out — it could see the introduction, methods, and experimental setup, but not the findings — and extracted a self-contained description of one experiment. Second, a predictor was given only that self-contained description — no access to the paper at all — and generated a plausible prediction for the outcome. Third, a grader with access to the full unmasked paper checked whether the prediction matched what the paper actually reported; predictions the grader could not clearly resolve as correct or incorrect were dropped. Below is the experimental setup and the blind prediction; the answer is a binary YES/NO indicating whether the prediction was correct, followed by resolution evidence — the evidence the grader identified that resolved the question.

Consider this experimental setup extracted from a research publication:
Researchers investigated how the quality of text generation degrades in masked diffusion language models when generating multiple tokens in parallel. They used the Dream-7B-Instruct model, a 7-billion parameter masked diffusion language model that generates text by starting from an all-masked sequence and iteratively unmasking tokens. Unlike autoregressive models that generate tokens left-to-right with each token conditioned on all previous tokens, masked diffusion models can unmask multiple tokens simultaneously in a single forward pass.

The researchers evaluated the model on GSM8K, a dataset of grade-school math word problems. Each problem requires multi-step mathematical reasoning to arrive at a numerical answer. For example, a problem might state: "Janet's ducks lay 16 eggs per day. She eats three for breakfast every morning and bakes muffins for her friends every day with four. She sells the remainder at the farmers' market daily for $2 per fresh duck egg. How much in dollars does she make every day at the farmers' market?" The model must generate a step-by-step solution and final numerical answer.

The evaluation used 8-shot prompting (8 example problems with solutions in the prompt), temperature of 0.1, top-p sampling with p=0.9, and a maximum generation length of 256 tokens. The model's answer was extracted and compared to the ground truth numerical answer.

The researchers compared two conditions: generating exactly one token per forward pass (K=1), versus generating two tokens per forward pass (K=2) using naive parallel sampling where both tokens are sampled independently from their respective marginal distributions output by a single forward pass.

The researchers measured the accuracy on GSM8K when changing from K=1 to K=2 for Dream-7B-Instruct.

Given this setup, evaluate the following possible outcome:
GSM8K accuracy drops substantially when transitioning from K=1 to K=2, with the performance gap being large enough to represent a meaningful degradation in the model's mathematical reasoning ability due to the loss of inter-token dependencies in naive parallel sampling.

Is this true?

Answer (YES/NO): YES